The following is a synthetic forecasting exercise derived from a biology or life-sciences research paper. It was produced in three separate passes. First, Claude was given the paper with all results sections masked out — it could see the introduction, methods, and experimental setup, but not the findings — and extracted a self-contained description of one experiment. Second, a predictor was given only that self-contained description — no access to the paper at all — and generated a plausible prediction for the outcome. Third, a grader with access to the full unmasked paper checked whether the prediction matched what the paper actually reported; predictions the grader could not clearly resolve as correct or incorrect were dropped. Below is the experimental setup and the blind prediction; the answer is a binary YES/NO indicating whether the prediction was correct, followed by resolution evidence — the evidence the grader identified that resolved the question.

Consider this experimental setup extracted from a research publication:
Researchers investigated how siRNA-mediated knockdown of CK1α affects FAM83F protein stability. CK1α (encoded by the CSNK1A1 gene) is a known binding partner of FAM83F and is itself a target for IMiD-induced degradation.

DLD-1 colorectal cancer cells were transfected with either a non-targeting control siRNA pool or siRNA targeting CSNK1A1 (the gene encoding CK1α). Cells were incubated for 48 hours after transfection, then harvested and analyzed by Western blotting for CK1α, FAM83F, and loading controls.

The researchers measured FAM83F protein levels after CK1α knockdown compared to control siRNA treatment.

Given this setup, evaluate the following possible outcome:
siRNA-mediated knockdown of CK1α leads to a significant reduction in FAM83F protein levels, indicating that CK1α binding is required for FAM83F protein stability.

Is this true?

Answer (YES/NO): NO